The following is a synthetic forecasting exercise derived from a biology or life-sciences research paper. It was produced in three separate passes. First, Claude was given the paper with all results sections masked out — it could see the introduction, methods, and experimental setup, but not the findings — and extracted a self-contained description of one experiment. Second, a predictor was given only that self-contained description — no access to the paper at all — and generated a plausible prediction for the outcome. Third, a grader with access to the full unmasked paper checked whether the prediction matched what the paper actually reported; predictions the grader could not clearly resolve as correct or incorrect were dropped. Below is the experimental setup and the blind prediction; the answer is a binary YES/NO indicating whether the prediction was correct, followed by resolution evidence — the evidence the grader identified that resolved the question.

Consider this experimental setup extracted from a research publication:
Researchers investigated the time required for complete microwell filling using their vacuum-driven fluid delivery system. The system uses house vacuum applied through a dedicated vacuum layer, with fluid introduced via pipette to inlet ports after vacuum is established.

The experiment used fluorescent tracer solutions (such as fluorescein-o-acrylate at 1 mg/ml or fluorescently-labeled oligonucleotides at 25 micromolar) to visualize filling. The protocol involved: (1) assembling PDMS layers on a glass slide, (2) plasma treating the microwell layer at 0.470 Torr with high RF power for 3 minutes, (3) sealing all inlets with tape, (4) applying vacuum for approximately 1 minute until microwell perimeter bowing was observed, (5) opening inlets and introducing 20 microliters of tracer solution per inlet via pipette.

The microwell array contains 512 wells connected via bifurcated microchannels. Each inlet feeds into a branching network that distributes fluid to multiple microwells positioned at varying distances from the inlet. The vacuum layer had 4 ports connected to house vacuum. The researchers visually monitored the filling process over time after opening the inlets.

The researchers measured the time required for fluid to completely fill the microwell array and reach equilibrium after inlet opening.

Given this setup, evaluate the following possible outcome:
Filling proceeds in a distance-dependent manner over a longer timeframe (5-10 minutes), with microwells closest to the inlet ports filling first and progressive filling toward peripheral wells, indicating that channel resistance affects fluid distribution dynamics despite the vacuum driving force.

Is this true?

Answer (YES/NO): NO